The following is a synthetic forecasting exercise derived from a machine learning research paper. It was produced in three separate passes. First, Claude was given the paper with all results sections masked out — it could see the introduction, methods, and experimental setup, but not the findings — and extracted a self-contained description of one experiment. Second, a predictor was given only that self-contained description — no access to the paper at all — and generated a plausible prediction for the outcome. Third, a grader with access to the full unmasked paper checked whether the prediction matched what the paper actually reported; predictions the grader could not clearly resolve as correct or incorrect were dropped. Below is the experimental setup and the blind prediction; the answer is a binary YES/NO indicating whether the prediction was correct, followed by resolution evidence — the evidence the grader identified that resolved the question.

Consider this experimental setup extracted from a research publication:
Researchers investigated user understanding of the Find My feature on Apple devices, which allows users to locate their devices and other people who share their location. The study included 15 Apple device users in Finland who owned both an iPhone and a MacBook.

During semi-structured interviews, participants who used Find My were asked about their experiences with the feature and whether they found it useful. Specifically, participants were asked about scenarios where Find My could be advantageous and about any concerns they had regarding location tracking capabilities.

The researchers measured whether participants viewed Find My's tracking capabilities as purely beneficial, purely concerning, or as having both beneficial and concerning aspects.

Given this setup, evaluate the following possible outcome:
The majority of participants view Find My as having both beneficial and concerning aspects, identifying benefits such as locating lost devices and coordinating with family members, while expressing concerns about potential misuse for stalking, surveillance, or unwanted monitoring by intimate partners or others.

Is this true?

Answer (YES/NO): NO